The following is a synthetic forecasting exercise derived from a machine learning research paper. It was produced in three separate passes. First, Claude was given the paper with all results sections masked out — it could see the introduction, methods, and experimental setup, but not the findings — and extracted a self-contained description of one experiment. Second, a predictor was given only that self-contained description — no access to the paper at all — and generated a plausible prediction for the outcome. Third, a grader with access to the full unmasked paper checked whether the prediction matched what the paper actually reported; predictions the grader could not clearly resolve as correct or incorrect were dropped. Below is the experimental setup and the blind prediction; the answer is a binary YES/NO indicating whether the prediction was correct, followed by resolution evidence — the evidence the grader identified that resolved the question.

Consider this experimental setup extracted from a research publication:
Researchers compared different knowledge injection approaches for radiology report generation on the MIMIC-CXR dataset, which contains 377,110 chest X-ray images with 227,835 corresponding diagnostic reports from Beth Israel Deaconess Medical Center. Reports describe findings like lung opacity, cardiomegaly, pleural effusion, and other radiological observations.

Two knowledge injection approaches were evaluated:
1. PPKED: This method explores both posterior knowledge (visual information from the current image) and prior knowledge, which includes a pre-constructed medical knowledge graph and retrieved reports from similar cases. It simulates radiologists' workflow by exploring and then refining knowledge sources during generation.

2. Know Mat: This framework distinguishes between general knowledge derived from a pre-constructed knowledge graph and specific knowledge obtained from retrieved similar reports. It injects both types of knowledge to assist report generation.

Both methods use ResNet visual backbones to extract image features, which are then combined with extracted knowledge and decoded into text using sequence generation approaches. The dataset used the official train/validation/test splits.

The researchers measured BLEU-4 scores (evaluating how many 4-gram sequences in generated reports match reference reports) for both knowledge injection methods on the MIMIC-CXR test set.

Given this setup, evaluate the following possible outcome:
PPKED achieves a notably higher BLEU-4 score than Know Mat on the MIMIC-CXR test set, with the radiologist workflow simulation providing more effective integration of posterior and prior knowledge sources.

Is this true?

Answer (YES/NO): NO